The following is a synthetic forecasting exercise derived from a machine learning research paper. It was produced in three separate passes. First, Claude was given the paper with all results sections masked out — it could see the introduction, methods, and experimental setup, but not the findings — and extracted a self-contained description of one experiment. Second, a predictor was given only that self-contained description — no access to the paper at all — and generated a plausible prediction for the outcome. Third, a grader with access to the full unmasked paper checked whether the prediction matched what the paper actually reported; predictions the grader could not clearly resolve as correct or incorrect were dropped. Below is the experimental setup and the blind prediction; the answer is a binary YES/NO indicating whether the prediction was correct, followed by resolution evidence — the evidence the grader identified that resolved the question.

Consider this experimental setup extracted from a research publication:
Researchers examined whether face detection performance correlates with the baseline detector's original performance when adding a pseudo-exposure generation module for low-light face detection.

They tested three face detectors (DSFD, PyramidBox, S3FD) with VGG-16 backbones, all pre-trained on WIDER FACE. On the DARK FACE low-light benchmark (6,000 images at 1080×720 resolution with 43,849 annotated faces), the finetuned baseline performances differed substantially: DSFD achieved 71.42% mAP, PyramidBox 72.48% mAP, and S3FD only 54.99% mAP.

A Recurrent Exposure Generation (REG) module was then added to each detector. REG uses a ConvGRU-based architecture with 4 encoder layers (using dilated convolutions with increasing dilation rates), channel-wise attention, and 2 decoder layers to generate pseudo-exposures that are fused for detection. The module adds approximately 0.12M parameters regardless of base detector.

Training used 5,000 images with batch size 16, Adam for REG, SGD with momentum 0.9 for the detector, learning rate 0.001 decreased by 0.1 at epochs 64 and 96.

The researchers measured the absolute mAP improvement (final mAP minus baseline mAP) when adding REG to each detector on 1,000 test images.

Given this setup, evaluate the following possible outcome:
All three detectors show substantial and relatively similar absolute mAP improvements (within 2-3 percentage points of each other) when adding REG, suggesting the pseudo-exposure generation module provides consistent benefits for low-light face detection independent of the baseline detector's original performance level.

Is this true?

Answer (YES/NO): NO